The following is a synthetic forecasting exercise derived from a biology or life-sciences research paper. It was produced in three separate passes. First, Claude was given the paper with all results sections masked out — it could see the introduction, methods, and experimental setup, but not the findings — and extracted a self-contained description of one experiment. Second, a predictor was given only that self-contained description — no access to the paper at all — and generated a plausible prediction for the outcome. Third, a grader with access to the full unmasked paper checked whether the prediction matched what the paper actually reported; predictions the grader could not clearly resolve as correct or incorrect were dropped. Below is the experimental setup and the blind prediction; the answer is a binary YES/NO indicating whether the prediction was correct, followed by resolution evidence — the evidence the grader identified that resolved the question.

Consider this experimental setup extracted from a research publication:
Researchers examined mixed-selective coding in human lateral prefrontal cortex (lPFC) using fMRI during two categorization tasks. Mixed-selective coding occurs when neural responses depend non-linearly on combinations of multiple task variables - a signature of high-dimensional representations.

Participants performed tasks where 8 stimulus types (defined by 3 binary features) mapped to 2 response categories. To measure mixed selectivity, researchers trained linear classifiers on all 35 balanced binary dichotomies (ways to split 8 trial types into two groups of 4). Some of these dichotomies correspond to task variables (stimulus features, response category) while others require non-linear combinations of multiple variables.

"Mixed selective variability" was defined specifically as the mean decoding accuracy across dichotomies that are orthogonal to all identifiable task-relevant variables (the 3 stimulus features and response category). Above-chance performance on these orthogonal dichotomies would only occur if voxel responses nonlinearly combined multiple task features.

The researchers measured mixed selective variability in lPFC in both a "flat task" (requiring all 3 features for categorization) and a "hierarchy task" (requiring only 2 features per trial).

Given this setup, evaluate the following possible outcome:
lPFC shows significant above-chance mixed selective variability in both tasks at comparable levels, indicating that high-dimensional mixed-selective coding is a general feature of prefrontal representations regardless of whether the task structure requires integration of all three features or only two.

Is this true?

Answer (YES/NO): YES